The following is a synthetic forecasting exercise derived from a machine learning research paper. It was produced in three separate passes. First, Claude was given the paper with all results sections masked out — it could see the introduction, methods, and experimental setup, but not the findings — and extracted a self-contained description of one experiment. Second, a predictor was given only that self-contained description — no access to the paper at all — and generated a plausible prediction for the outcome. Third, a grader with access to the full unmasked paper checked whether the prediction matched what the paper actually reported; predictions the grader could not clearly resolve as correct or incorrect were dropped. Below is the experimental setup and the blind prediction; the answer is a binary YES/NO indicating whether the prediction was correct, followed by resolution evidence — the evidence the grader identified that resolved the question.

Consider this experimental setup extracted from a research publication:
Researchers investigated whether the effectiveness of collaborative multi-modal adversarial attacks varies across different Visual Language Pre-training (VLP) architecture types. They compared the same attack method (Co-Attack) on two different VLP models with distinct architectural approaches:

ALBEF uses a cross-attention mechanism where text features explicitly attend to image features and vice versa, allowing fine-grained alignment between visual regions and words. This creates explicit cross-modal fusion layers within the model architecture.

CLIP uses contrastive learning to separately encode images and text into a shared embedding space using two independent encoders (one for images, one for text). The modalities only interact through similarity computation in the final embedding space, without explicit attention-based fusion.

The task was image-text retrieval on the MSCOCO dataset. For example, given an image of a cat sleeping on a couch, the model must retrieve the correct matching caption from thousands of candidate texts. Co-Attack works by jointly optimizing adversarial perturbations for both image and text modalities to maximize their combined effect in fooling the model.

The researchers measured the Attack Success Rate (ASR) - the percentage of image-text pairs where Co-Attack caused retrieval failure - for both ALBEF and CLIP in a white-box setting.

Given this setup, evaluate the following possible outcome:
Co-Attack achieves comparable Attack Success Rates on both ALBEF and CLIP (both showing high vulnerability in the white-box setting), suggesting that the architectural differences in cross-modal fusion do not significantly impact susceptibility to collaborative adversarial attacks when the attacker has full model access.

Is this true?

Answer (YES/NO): NO